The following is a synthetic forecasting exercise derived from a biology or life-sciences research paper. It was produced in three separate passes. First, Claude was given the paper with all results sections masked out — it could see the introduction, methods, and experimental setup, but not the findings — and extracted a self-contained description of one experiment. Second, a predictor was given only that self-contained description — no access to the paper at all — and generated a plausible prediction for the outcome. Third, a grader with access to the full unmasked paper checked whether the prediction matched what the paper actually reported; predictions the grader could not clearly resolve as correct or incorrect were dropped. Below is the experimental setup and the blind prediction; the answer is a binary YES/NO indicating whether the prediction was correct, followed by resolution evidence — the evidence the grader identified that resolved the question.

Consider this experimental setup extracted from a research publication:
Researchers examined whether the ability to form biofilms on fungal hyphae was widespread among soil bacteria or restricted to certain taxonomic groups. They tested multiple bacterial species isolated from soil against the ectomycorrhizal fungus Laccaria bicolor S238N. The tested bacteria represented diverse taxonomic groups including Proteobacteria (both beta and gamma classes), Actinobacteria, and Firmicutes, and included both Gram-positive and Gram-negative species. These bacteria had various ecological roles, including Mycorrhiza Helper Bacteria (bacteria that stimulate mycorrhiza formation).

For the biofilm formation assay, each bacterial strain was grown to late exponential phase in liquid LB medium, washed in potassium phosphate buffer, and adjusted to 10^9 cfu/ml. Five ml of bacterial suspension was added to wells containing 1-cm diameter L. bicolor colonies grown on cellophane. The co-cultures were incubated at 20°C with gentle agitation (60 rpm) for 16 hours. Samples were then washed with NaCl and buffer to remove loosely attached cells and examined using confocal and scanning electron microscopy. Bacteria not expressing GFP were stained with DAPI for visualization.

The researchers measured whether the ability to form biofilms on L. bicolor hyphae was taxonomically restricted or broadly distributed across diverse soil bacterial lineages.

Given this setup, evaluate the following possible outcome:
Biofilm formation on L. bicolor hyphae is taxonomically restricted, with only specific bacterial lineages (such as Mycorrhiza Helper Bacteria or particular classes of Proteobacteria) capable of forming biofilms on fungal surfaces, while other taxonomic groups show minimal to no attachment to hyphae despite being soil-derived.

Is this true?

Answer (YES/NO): NO